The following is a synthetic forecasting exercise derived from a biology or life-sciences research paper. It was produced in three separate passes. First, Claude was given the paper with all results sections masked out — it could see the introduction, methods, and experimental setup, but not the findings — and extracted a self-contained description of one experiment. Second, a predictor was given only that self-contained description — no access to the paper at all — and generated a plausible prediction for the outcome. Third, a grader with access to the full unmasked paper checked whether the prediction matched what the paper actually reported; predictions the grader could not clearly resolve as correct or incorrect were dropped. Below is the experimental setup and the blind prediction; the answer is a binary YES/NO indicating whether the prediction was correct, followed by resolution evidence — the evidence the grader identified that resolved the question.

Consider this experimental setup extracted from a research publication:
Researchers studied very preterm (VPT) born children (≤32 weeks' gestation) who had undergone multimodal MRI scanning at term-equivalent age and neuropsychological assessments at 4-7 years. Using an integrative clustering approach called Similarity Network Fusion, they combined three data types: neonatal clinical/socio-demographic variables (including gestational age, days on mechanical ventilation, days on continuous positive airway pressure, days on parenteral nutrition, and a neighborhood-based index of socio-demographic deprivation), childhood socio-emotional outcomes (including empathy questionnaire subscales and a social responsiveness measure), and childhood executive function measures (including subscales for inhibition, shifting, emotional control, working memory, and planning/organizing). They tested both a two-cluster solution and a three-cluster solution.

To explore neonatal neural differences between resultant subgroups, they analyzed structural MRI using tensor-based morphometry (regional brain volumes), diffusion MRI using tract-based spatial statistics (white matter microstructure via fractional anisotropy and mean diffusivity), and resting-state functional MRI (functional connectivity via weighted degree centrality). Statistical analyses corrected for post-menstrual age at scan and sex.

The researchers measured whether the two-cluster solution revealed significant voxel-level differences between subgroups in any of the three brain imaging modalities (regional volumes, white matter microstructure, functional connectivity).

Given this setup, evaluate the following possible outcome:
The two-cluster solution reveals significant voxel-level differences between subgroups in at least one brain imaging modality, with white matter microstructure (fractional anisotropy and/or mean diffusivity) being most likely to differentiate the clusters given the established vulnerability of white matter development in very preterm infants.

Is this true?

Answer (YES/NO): NO